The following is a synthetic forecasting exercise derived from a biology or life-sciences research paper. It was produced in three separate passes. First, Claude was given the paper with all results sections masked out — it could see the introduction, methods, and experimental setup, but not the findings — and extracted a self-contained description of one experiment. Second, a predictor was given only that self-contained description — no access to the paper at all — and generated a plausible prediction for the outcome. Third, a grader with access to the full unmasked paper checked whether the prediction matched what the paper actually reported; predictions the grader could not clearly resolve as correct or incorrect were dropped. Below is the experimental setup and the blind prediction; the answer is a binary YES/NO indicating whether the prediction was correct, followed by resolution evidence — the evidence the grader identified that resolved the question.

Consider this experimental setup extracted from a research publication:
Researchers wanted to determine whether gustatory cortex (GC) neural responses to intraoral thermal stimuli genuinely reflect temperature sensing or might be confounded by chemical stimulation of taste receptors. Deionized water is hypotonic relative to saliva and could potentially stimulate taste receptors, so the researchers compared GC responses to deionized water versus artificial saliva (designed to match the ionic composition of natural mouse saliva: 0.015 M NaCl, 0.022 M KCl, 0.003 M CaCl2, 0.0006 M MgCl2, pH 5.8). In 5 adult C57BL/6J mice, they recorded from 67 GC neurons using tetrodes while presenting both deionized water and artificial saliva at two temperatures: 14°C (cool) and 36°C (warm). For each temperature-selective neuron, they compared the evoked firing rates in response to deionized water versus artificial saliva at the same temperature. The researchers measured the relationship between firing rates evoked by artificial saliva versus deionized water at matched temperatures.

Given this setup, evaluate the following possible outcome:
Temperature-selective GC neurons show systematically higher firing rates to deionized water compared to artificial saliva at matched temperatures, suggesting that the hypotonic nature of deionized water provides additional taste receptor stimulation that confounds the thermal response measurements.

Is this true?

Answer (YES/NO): NO